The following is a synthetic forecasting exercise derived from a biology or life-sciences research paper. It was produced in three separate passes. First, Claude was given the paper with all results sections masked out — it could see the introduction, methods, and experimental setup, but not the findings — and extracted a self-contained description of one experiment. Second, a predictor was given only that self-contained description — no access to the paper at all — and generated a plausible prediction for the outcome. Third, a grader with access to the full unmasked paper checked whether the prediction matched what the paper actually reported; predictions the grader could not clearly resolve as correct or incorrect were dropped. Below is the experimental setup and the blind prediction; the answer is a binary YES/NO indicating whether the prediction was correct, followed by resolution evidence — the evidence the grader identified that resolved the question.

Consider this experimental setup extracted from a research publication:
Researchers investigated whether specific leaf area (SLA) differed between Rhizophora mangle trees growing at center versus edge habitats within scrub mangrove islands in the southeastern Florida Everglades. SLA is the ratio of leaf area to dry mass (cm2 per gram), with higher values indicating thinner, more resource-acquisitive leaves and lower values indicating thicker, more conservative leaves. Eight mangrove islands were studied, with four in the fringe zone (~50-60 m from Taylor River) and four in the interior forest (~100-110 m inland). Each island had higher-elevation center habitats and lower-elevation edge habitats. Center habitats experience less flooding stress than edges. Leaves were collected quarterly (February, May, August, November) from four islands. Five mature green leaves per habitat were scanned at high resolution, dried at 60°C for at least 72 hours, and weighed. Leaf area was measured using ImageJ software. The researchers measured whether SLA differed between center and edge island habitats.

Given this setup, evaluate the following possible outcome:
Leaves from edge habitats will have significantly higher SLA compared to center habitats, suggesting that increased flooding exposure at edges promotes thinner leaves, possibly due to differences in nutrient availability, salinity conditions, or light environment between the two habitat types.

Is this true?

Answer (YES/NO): NO